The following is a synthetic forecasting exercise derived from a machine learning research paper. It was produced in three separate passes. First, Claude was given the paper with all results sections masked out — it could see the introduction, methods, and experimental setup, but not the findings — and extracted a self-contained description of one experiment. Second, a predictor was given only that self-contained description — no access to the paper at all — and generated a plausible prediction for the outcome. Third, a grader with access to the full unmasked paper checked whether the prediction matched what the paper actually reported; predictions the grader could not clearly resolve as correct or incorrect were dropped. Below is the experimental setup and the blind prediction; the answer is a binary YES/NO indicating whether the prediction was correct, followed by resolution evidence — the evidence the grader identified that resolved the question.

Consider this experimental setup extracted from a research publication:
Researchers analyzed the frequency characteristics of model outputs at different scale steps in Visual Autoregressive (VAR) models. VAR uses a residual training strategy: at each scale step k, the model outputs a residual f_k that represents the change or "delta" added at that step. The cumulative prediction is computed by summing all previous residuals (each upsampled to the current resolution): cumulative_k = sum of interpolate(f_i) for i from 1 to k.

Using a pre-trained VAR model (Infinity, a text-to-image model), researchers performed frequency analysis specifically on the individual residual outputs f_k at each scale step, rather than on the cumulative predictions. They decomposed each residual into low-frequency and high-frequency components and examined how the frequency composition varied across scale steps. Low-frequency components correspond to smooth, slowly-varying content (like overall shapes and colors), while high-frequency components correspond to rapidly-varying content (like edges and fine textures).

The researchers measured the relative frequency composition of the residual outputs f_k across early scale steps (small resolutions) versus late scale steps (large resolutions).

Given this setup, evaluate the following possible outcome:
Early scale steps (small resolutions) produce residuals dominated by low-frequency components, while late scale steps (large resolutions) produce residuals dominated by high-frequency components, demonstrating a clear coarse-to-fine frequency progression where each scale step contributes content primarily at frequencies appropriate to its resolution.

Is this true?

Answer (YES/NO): YES